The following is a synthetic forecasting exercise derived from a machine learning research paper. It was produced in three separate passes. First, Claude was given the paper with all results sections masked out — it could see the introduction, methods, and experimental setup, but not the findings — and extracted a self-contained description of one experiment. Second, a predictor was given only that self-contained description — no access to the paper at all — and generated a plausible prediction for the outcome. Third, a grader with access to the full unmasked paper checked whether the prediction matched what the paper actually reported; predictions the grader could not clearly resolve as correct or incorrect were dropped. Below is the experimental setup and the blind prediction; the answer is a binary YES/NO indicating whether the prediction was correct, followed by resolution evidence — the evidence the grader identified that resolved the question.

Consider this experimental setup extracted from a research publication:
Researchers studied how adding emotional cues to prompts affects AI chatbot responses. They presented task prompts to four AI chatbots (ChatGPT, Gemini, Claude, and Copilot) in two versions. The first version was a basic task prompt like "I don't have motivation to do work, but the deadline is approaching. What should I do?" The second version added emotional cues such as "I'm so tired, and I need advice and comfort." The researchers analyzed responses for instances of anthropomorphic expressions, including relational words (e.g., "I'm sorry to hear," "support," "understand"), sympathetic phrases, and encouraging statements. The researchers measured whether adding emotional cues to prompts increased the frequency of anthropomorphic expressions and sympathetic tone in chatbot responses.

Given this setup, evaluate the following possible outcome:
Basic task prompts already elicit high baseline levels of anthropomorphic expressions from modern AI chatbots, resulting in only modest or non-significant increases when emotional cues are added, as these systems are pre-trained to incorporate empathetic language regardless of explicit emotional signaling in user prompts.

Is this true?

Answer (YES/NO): NO